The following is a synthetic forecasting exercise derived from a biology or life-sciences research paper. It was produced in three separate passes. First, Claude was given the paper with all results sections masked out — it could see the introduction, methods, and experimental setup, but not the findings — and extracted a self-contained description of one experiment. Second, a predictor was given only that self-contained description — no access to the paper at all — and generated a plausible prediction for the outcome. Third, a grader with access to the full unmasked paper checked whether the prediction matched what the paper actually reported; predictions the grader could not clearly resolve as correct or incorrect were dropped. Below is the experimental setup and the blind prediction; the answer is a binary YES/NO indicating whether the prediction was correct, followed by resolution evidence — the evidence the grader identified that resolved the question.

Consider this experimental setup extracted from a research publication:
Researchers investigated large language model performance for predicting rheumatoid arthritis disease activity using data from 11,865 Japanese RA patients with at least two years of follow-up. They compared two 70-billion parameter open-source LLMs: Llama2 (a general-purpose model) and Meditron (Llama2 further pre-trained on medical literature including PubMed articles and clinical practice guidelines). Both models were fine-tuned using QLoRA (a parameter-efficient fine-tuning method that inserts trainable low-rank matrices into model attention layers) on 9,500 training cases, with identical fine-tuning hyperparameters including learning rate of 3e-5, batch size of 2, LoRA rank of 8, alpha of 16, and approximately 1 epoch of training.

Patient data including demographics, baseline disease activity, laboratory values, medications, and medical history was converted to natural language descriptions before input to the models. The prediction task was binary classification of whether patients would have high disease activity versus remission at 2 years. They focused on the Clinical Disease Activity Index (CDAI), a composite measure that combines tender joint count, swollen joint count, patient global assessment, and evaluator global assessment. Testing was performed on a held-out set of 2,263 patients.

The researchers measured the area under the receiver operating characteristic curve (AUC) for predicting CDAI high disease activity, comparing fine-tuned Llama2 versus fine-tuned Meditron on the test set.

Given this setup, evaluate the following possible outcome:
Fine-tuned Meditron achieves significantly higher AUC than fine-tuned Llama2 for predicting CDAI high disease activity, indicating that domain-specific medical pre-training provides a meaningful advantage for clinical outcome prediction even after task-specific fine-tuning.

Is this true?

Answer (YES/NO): NO